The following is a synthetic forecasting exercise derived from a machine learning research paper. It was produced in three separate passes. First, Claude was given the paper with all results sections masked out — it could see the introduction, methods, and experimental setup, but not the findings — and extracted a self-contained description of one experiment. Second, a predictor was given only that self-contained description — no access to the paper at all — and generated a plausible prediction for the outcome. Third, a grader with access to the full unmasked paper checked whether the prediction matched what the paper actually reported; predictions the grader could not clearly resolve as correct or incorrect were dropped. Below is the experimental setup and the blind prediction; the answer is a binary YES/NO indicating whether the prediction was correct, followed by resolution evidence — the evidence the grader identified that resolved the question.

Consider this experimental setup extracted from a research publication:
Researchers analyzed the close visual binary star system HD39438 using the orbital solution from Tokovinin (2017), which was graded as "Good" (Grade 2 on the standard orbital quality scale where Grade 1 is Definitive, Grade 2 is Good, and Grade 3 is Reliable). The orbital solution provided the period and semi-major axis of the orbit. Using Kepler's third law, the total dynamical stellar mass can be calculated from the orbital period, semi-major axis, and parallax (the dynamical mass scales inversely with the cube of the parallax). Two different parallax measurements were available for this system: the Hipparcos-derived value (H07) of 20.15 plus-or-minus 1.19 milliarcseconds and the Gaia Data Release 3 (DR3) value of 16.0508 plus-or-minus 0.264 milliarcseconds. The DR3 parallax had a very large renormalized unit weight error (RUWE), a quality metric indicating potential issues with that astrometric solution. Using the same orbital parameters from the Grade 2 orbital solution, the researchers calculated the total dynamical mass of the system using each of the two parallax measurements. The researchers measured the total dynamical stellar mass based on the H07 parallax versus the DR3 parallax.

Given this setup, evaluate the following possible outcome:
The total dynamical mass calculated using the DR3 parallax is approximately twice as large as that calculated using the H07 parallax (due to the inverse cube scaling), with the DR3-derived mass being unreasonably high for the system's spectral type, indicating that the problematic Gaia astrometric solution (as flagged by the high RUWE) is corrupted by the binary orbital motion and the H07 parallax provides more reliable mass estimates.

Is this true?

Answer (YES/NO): NO